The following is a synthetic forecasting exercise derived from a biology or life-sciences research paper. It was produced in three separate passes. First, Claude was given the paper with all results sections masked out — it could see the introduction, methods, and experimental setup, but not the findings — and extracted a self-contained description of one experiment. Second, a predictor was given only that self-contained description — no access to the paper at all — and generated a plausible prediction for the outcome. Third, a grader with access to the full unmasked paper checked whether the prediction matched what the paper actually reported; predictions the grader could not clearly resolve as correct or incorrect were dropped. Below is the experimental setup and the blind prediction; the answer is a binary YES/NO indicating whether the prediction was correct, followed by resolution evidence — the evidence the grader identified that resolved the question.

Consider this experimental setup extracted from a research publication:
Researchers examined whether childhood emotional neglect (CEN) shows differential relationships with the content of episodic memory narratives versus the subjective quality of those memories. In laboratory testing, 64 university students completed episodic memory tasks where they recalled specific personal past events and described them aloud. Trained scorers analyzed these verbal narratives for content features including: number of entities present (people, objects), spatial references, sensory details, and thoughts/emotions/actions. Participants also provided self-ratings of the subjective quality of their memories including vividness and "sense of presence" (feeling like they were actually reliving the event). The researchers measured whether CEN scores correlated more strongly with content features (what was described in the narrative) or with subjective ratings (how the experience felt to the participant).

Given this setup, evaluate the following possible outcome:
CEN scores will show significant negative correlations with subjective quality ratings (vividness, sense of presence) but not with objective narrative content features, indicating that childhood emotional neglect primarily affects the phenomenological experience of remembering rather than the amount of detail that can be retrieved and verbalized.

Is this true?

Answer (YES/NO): NO